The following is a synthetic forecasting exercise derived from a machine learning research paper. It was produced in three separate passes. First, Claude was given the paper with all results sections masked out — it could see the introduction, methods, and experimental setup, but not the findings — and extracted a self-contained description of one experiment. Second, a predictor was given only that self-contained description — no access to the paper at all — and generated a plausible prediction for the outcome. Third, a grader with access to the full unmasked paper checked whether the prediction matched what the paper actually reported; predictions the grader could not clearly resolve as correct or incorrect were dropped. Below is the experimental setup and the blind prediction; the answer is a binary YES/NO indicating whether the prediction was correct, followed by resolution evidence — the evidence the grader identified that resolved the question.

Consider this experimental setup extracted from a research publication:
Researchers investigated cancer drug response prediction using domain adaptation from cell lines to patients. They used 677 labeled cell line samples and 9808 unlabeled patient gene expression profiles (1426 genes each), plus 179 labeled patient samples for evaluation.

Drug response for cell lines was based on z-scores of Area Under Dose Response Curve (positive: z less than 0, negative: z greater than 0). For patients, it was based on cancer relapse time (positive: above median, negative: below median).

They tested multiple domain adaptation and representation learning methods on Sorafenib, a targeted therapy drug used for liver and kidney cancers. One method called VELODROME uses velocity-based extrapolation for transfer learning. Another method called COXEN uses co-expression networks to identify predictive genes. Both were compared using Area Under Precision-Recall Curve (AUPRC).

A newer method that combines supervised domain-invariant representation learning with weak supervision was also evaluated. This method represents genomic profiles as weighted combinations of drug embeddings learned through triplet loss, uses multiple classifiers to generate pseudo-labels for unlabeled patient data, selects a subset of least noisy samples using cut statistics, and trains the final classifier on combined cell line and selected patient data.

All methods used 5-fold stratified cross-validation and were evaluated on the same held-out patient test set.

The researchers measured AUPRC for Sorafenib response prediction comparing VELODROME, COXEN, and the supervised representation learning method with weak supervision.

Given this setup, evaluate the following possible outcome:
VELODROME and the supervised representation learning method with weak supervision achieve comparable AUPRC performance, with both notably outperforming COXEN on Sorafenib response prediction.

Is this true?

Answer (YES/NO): NO